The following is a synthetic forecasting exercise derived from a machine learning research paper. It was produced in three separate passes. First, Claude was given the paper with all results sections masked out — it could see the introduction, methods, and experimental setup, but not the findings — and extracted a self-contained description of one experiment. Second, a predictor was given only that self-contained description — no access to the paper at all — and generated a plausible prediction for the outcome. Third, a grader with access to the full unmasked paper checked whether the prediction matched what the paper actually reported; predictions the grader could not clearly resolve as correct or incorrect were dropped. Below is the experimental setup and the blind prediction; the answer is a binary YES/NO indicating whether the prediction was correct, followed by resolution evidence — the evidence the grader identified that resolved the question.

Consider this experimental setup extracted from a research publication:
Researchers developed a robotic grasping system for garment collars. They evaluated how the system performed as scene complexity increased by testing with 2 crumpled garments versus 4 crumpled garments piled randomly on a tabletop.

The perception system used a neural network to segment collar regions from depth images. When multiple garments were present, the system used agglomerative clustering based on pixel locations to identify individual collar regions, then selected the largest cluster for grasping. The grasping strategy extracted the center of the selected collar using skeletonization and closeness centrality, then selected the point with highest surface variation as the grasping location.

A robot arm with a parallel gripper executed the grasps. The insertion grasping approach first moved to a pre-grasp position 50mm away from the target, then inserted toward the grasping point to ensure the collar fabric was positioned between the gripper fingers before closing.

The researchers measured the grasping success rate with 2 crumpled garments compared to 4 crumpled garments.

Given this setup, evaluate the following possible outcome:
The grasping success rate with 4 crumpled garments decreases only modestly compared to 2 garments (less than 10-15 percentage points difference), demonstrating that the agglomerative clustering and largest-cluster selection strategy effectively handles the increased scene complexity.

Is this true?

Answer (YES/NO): NO